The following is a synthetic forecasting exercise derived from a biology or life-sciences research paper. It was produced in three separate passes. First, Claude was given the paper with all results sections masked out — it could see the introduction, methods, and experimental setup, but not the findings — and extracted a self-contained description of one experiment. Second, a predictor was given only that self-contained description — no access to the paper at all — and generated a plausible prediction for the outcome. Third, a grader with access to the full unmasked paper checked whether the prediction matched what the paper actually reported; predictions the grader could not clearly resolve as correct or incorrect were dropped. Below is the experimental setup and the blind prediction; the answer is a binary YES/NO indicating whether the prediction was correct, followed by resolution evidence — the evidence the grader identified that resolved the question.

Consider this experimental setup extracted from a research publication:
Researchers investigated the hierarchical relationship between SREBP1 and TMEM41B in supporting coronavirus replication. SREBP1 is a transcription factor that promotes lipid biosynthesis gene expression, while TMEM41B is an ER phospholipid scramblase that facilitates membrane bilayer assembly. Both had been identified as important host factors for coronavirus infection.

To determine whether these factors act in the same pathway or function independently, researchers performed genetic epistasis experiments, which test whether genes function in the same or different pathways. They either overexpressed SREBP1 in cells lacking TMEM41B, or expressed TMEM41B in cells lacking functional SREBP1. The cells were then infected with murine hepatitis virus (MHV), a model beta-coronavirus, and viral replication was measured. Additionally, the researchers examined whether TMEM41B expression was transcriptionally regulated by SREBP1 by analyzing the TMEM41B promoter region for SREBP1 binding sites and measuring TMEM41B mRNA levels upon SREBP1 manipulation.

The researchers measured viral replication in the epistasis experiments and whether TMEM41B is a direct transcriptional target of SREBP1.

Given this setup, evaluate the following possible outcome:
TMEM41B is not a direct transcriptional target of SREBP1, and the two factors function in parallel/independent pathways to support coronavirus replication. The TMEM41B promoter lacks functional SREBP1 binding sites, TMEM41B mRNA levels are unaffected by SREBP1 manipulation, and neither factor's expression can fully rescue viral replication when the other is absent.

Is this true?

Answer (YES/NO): NO